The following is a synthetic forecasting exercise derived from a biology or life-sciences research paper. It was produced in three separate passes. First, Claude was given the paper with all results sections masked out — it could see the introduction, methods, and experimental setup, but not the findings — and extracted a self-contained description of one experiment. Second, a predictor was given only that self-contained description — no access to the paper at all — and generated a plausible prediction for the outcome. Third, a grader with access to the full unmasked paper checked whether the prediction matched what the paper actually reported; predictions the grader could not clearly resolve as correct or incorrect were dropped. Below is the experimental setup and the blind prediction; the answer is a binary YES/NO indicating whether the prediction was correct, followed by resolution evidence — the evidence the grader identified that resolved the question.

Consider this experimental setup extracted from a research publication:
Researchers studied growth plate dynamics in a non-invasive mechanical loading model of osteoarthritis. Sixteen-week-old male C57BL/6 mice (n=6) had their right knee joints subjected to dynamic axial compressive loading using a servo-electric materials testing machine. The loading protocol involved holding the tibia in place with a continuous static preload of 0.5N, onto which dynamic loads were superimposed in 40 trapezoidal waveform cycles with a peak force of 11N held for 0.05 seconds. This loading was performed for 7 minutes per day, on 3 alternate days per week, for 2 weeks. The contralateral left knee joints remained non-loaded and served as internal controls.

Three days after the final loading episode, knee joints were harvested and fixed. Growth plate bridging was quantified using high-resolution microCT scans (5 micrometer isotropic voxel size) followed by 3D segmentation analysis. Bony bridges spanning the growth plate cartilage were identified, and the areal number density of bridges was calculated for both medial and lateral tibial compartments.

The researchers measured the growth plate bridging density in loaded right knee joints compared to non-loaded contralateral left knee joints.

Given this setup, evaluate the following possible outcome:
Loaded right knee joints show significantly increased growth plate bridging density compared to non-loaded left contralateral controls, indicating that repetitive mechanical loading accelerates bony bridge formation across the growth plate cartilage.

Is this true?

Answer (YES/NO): NO